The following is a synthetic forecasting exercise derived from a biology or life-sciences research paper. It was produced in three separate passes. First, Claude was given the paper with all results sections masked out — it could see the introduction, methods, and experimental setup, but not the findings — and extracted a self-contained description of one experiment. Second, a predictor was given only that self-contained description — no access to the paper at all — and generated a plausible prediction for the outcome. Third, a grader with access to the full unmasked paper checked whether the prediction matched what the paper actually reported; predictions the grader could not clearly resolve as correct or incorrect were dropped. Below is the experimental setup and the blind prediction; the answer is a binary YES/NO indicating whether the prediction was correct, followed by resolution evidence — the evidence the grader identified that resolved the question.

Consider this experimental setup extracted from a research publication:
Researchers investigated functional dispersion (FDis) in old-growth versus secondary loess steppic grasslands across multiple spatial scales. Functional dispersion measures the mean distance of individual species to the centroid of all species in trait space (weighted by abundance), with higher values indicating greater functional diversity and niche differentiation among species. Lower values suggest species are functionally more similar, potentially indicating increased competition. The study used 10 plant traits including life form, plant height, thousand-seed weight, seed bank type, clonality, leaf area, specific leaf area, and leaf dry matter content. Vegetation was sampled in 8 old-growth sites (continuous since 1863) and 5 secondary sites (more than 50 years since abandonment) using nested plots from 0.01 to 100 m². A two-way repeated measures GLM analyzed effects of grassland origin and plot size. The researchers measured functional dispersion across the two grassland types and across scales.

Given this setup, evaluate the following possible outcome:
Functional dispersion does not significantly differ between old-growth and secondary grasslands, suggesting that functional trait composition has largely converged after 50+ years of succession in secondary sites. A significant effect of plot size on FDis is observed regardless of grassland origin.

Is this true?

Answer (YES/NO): NO